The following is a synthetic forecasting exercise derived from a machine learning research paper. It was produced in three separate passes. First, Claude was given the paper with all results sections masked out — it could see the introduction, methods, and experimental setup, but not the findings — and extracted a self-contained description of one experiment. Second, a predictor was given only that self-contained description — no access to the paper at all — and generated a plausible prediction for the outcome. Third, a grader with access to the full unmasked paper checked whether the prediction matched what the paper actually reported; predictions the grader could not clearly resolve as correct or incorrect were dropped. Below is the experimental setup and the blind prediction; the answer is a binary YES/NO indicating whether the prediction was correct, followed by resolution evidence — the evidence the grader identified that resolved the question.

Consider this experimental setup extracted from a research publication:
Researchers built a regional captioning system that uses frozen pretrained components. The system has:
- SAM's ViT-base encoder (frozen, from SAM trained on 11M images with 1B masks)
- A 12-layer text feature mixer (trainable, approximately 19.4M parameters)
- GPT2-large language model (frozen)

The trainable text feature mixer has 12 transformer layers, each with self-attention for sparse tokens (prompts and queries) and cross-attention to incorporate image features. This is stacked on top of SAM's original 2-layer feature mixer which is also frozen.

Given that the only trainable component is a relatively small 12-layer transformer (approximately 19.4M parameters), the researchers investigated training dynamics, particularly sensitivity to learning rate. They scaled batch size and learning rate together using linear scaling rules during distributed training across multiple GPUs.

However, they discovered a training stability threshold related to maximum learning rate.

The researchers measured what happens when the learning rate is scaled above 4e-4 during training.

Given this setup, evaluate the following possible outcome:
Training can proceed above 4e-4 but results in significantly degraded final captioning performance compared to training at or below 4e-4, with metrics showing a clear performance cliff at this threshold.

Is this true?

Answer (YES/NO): NO